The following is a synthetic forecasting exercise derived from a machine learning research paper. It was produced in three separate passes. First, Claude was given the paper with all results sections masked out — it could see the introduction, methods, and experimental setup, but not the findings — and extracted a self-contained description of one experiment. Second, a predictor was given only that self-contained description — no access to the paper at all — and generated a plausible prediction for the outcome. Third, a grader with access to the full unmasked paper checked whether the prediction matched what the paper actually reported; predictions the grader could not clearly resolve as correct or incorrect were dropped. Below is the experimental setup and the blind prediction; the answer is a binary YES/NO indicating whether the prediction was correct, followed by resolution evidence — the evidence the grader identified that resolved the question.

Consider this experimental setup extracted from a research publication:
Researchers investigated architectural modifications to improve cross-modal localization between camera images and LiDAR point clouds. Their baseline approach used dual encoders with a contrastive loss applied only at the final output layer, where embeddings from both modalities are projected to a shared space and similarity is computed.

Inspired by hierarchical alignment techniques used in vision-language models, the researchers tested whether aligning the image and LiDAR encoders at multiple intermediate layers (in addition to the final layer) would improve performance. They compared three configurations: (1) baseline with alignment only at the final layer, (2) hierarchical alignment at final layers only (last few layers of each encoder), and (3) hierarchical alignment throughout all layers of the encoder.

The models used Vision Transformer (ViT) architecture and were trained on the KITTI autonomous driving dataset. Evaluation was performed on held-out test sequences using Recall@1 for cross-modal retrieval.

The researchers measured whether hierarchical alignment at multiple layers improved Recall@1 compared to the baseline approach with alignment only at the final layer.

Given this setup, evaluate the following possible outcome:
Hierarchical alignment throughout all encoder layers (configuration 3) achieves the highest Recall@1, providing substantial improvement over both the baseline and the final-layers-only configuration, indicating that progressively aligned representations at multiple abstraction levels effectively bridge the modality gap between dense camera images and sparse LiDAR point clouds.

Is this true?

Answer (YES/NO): NO